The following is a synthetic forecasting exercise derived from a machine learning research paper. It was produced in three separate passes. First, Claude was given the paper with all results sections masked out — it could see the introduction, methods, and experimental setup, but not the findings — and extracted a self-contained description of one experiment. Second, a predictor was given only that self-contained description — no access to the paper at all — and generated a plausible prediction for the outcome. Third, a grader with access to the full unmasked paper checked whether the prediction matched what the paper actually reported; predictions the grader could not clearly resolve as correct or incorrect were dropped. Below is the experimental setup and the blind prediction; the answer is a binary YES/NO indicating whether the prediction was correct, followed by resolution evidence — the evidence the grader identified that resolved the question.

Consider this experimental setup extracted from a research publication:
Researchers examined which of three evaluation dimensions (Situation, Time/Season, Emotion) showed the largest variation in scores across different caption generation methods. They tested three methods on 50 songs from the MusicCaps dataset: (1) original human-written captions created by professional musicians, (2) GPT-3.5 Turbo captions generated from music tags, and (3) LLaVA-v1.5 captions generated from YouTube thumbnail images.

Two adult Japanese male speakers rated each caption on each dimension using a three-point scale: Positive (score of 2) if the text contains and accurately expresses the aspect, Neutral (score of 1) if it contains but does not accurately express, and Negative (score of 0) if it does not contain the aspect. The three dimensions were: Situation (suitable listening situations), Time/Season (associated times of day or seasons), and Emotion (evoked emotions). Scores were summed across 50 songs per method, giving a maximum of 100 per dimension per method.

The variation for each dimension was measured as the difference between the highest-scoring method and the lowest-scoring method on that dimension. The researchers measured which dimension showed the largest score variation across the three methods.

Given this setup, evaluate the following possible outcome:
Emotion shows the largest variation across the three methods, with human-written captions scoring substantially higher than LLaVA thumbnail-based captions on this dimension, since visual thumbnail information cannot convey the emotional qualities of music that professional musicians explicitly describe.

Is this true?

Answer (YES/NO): NO